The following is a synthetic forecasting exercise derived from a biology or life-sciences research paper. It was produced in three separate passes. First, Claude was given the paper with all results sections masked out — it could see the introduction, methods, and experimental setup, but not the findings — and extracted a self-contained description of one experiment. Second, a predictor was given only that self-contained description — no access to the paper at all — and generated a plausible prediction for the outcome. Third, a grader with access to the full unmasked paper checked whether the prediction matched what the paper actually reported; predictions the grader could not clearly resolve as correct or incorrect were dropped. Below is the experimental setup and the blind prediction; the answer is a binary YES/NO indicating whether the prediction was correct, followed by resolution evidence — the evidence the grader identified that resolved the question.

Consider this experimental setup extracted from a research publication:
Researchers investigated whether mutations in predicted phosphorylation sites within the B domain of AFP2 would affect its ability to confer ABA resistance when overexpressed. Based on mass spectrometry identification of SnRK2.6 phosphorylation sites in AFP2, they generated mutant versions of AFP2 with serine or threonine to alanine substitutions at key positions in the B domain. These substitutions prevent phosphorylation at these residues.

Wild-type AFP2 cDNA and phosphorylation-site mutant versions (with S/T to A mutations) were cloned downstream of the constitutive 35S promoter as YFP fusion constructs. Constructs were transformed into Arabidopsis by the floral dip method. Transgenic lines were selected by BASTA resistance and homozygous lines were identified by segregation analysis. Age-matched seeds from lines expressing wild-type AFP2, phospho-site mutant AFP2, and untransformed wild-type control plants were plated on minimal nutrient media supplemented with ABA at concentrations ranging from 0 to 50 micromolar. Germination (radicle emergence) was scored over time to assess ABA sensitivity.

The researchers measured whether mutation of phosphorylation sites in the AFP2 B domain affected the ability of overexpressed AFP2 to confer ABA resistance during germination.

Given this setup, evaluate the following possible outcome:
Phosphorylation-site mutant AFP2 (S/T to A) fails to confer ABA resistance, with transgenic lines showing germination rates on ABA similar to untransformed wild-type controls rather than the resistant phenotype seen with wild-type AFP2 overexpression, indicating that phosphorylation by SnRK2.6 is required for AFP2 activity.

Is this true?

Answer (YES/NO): NO